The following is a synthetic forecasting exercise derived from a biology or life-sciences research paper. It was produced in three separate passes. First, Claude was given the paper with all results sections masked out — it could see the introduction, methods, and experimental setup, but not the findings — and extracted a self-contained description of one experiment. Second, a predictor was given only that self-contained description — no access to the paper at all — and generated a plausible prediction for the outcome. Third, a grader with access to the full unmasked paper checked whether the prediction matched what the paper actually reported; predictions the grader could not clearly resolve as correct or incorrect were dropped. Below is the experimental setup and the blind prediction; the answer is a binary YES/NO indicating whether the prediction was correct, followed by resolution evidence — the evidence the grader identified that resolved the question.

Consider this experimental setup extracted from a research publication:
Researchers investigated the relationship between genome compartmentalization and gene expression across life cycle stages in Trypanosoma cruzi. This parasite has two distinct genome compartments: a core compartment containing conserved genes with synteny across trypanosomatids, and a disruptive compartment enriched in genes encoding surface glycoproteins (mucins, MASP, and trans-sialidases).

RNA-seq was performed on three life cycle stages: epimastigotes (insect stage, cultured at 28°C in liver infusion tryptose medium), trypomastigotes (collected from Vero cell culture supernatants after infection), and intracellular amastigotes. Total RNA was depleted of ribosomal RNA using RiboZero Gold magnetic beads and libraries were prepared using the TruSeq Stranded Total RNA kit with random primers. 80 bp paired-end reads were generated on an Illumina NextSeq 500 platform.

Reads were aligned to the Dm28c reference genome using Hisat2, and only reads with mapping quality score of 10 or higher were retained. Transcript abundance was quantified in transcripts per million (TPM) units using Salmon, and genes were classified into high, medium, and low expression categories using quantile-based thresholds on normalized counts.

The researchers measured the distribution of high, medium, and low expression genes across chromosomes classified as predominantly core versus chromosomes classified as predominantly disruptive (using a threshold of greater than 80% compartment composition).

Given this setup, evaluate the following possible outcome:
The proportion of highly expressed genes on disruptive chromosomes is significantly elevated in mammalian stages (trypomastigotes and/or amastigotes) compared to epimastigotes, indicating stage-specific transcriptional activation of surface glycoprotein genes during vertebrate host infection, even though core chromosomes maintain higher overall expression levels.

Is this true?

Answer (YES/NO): NO